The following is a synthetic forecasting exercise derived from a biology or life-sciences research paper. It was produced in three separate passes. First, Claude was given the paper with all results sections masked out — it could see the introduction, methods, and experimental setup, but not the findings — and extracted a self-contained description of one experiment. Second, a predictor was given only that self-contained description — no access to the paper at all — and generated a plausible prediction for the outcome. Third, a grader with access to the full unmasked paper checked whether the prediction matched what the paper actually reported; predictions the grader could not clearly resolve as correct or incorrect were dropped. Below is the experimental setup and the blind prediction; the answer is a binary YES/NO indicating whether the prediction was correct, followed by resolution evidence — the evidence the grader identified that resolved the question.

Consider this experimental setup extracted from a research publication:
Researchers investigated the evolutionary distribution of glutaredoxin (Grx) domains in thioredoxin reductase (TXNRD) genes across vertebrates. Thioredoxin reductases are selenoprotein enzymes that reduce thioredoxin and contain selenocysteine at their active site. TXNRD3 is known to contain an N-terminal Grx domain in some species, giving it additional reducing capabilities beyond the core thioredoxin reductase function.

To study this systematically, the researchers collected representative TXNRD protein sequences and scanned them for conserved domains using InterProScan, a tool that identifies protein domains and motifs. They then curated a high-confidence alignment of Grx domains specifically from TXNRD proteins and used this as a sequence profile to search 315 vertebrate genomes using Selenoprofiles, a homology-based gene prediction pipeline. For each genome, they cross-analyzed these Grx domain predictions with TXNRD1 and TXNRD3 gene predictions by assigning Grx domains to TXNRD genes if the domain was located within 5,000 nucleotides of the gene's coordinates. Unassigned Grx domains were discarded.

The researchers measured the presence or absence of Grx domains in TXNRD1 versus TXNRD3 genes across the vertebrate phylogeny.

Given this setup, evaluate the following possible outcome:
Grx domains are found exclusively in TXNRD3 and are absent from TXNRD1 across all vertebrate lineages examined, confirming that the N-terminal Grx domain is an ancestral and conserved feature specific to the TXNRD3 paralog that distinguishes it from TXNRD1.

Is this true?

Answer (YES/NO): NO